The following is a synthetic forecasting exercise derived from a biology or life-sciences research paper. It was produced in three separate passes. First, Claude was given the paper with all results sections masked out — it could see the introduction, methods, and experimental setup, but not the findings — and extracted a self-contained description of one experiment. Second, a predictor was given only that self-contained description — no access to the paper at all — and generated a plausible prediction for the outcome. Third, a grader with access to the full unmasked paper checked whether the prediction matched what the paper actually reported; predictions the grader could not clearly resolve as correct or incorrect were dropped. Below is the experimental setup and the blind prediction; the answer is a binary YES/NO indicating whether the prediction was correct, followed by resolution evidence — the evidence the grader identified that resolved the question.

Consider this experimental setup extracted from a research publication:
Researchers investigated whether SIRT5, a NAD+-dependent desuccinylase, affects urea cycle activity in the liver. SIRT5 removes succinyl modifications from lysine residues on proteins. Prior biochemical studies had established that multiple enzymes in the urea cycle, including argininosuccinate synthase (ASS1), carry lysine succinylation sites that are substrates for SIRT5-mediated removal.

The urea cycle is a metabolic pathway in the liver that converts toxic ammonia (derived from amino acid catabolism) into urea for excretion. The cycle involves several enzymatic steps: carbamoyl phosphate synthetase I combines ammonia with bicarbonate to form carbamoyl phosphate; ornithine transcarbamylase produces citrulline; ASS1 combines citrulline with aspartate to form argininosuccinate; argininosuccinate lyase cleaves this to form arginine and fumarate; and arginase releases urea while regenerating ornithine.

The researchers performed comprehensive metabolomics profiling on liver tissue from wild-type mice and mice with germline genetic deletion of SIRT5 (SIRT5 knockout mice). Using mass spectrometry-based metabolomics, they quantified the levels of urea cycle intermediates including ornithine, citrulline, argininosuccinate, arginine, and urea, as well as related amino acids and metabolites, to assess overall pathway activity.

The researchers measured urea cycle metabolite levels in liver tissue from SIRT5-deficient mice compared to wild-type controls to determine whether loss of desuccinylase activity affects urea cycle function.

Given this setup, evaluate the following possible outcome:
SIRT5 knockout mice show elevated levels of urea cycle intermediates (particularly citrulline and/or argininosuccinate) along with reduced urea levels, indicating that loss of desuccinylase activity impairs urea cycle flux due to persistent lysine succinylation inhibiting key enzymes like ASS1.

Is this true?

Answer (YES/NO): NO